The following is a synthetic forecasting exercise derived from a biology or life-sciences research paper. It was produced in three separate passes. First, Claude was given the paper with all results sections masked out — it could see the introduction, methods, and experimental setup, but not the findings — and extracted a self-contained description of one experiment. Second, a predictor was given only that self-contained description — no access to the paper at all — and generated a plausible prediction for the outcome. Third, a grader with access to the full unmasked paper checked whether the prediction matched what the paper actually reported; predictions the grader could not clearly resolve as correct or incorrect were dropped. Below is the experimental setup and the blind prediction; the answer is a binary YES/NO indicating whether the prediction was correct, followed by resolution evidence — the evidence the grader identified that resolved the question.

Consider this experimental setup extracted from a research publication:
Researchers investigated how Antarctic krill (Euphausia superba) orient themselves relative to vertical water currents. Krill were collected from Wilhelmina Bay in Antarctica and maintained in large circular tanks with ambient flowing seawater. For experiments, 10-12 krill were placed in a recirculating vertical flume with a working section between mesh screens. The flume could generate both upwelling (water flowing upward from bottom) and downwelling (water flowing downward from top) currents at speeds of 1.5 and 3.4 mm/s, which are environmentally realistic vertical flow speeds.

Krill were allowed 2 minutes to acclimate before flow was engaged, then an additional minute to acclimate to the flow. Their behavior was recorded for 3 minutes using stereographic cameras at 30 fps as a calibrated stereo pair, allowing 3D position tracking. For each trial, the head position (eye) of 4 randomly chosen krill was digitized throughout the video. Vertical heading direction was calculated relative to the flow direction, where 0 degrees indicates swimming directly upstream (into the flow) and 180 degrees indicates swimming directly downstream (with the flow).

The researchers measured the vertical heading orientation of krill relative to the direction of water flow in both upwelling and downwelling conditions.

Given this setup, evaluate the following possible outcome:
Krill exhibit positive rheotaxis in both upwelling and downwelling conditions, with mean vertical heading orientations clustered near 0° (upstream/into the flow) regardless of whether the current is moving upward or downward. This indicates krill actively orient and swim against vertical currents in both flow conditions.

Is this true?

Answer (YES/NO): YES